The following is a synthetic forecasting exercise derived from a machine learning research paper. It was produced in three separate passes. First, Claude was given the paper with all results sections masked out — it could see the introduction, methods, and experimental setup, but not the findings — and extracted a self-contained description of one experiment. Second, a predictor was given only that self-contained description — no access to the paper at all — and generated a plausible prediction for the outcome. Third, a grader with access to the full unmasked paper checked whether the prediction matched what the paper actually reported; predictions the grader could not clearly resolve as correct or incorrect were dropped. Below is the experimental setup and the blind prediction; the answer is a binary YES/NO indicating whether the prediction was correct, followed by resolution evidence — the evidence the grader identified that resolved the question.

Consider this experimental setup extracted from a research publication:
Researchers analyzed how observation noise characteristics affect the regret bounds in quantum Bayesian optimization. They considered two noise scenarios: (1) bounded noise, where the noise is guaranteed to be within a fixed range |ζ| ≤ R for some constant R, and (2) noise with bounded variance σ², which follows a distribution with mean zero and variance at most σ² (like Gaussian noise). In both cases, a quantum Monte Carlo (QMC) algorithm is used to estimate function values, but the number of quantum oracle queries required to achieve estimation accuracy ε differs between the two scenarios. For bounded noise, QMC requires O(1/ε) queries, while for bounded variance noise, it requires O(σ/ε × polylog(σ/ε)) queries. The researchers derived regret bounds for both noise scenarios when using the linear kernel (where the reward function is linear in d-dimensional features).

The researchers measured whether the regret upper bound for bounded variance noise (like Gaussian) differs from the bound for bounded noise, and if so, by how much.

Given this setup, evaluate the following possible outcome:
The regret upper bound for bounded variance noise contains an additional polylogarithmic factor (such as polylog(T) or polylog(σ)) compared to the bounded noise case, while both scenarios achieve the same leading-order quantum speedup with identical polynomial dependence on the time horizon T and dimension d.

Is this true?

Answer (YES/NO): NO